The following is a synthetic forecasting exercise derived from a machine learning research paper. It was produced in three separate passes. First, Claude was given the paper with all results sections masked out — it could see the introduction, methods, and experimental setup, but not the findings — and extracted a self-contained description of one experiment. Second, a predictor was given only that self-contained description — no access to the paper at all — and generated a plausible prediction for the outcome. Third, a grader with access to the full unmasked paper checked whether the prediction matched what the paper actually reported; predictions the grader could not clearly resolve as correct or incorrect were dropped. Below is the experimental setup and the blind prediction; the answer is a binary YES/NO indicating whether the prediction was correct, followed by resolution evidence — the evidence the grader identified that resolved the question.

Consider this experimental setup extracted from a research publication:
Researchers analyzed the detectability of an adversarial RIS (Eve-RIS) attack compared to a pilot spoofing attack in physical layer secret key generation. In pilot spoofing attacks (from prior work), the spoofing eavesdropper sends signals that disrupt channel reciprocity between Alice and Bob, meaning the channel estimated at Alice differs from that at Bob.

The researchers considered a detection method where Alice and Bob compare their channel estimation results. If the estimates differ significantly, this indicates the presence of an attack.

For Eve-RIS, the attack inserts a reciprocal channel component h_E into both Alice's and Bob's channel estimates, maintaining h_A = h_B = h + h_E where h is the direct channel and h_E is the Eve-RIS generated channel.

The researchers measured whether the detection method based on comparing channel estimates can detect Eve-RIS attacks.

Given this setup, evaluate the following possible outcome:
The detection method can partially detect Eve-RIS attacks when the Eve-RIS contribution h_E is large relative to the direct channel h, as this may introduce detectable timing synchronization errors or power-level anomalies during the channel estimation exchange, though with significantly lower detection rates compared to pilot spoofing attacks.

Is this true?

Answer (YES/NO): NO